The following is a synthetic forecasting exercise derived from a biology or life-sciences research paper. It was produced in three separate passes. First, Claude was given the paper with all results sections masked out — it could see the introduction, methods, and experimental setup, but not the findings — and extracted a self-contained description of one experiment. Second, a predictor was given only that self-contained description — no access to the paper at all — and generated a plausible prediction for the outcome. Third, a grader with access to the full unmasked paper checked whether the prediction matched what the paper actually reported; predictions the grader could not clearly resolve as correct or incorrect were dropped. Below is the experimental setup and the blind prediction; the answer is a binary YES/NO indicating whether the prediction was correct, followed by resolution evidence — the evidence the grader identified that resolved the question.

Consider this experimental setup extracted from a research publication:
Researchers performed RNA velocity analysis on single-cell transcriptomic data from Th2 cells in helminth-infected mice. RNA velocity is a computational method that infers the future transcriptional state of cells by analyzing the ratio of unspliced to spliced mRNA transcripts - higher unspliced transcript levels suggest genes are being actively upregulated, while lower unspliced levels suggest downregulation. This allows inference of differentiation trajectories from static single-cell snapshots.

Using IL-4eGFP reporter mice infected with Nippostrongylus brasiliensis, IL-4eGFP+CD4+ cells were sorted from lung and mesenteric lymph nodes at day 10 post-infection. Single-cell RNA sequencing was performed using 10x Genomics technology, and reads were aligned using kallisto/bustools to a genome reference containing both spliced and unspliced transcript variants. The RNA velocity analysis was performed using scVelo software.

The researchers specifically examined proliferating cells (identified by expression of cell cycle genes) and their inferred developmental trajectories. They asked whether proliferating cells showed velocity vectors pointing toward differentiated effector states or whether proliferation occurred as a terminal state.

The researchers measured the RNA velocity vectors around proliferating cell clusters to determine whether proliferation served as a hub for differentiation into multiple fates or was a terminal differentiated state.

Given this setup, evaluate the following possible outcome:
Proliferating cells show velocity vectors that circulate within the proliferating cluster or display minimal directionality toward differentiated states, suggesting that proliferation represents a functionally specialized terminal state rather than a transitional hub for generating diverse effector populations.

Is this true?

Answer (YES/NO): NO